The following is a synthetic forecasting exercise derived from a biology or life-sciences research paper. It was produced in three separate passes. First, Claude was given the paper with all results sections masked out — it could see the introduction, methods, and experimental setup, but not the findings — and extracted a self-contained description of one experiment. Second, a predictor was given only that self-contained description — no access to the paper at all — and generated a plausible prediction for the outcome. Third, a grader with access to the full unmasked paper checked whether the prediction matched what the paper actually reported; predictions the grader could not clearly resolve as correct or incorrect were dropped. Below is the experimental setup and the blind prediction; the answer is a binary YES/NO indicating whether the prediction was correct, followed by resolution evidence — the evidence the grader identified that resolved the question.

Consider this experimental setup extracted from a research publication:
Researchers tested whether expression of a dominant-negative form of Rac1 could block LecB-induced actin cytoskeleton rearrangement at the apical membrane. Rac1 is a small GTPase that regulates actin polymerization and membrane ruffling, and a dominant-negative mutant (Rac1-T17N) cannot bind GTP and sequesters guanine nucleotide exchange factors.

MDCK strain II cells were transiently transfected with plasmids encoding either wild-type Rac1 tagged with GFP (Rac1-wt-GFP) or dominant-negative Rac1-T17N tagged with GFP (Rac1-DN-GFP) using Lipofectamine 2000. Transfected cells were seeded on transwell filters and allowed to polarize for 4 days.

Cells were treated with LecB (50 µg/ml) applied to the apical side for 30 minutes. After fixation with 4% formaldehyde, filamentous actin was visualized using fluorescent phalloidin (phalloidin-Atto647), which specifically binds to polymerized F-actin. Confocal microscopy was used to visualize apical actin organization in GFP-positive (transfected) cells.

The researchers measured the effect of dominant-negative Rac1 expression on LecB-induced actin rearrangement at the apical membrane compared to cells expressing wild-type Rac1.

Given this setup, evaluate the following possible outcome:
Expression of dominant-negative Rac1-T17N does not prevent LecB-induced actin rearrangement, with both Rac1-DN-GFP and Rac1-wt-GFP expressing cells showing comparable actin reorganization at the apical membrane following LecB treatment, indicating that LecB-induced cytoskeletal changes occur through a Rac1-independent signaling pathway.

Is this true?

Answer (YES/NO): NO